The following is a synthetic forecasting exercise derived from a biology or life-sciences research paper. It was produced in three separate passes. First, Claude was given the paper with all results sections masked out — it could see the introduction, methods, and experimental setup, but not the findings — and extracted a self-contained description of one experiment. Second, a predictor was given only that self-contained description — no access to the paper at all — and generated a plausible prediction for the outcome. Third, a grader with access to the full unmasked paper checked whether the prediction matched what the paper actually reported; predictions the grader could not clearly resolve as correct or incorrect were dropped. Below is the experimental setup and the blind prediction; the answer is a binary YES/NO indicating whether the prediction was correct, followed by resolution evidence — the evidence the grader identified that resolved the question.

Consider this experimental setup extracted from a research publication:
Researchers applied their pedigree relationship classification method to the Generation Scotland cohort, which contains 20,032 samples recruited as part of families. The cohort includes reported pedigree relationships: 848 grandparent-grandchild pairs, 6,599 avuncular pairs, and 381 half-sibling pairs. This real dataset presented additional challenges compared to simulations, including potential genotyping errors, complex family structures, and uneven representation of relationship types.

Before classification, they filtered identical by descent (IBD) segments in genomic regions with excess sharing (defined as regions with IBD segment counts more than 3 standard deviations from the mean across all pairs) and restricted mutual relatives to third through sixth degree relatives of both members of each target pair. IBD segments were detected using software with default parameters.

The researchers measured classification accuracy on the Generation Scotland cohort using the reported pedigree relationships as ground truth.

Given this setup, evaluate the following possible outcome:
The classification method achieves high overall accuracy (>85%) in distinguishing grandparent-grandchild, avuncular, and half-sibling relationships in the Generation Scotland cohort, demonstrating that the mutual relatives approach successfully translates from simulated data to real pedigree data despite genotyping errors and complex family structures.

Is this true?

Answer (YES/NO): YES